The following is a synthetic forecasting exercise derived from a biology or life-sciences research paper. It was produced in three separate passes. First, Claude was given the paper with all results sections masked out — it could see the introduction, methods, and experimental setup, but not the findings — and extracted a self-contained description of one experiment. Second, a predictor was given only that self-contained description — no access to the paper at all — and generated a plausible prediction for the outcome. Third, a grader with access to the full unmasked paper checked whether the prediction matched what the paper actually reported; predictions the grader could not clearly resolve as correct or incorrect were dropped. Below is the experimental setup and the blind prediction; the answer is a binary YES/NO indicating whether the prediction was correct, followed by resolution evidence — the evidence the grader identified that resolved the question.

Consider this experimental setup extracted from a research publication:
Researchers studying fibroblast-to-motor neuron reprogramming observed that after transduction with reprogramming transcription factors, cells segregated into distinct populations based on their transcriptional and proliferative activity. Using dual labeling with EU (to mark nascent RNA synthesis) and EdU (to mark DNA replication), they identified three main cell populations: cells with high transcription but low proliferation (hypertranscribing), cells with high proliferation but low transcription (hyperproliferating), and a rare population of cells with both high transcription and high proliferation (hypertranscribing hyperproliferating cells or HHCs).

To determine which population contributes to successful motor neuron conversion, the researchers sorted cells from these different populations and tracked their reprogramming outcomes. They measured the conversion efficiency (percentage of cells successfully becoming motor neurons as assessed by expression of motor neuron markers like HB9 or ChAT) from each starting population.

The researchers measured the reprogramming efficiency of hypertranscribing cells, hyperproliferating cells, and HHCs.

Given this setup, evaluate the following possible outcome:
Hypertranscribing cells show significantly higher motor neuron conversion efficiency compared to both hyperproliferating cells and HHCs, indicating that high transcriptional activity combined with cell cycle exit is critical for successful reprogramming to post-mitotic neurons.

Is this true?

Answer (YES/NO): NO